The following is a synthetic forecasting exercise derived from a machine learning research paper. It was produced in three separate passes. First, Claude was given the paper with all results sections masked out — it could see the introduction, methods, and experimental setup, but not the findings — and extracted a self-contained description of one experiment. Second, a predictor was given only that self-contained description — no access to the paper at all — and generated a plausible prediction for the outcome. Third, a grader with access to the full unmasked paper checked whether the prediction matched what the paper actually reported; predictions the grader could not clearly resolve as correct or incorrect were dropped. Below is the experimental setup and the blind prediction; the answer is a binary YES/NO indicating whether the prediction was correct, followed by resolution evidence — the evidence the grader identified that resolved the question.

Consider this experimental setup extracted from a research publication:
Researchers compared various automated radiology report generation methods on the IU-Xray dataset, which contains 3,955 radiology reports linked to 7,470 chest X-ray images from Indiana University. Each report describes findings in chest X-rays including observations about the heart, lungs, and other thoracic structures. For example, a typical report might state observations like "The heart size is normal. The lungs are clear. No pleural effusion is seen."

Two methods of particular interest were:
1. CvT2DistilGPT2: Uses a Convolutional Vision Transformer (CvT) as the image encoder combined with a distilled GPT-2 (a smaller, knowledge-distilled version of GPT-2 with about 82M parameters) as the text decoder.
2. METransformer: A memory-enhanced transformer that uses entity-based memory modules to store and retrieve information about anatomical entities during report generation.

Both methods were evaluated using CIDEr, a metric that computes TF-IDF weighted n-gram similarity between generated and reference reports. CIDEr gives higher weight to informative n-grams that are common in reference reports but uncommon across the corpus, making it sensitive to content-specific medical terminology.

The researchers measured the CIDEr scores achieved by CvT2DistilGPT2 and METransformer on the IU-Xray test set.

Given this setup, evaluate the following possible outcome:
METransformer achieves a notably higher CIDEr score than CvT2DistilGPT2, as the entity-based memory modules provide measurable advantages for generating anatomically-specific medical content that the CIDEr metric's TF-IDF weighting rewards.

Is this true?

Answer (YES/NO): NO